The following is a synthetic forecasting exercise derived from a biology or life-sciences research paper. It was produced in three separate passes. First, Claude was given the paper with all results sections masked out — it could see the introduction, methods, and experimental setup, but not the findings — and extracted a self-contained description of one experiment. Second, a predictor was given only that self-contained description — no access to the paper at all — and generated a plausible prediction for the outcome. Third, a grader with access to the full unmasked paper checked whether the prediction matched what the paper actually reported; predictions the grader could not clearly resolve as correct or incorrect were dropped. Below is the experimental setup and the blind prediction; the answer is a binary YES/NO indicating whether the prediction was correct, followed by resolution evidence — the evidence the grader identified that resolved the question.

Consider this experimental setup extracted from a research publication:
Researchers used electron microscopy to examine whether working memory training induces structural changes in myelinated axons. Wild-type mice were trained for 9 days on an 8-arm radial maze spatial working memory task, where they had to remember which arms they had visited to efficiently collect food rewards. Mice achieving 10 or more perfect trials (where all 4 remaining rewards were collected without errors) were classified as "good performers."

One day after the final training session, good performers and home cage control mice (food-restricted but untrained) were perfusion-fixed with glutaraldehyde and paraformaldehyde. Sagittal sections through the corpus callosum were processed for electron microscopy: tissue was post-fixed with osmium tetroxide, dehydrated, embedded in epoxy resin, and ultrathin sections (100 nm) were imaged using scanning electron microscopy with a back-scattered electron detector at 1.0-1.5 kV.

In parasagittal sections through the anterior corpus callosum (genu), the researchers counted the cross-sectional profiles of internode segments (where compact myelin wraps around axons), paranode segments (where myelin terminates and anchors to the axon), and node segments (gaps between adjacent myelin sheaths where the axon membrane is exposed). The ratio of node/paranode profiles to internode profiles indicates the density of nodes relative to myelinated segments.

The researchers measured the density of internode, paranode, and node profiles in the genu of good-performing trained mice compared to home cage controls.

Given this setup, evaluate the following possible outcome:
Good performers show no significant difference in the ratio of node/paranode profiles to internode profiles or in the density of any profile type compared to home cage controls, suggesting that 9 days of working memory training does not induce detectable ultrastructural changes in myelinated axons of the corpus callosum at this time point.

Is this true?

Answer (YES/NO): NO